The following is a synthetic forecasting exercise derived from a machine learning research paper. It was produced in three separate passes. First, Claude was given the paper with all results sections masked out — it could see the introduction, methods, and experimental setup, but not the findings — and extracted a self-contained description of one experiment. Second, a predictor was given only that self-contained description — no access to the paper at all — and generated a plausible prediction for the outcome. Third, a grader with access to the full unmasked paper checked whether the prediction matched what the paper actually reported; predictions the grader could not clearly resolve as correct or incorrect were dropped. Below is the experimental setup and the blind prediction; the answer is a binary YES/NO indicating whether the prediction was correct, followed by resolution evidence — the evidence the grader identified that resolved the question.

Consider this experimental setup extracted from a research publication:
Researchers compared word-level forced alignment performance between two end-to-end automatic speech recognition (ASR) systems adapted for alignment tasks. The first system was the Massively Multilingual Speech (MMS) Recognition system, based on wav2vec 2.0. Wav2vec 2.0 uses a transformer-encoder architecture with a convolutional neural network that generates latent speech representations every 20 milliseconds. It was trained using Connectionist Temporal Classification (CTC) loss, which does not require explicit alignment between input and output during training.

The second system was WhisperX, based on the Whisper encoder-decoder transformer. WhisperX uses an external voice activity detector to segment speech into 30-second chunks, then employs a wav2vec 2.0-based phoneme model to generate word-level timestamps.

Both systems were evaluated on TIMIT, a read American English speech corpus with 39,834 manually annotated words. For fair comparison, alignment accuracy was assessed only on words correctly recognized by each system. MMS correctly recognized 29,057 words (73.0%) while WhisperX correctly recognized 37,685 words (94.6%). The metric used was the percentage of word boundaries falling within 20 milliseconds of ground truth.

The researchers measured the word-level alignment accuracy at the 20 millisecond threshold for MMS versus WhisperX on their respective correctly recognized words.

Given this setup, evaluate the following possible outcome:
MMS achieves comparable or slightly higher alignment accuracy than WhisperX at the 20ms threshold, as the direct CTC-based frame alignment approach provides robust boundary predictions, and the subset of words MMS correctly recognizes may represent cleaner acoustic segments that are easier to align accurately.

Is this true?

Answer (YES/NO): NO